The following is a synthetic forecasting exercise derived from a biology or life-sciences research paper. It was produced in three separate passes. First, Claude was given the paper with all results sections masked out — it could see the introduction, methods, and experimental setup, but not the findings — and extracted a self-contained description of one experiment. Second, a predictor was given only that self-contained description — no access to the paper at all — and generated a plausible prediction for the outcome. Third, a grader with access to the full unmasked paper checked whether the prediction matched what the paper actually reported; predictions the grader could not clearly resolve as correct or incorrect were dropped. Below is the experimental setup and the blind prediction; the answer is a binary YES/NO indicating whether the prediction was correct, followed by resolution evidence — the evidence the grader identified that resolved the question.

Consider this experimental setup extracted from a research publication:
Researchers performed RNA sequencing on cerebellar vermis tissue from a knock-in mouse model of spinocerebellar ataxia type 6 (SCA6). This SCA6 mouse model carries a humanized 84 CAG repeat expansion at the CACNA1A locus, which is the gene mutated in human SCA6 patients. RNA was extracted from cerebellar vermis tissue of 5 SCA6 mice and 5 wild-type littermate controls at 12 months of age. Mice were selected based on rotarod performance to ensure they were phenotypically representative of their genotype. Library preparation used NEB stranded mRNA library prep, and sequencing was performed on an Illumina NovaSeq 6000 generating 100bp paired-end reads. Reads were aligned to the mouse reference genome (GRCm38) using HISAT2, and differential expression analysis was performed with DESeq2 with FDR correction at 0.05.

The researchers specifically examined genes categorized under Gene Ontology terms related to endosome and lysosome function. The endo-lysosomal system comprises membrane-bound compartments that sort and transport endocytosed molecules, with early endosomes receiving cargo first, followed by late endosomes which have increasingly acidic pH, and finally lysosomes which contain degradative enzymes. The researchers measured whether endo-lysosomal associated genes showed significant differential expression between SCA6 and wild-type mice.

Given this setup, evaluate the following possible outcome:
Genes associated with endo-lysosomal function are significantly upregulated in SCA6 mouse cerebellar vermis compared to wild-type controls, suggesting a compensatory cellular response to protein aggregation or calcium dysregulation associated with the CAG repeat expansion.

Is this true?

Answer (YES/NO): NO